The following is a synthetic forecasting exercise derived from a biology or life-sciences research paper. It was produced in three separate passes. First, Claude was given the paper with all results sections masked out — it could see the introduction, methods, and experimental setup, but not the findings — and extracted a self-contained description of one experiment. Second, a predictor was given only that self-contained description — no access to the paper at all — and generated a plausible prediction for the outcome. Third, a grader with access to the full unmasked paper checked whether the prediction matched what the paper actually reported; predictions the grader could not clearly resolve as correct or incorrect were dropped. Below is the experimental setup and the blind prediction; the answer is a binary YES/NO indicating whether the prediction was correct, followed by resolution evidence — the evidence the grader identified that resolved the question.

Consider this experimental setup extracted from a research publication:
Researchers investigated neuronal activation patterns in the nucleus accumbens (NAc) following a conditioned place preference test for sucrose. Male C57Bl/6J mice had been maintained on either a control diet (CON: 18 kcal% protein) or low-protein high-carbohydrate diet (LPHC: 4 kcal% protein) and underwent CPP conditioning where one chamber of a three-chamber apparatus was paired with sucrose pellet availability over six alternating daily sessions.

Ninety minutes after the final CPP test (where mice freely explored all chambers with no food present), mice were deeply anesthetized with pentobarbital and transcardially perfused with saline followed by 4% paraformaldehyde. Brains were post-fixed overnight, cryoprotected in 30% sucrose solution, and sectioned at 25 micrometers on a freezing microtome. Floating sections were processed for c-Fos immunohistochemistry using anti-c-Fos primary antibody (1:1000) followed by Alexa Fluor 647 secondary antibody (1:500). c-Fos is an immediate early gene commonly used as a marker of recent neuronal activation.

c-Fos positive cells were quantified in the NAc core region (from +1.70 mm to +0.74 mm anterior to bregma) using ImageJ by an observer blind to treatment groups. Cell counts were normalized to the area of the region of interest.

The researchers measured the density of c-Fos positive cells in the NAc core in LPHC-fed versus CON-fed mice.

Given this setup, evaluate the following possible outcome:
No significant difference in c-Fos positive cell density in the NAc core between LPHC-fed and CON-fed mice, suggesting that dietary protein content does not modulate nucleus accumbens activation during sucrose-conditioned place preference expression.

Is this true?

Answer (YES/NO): NO